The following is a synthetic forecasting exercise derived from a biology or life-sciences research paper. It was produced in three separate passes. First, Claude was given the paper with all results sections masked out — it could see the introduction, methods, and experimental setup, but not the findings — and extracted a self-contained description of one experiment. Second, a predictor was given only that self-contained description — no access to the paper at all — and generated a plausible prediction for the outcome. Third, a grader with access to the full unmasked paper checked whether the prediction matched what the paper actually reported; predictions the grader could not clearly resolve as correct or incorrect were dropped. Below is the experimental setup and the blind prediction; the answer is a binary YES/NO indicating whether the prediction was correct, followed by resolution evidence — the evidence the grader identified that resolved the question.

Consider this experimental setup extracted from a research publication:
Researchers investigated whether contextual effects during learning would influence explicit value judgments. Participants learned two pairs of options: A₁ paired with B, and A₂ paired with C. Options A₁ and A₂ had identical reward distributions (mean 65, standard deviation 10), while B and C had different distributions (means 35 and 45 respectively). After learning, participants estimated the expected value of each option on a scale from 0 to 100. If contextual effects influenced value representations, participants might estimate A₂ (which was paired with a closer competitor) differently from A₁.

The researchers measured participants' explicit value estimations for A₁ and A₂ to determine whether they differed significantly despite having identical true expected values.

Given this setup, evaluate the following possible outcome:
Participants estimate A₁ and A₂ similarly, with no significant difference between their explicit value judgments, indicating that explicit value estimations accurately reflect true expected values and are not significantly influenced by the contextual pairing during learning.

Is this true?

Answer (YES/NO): YES